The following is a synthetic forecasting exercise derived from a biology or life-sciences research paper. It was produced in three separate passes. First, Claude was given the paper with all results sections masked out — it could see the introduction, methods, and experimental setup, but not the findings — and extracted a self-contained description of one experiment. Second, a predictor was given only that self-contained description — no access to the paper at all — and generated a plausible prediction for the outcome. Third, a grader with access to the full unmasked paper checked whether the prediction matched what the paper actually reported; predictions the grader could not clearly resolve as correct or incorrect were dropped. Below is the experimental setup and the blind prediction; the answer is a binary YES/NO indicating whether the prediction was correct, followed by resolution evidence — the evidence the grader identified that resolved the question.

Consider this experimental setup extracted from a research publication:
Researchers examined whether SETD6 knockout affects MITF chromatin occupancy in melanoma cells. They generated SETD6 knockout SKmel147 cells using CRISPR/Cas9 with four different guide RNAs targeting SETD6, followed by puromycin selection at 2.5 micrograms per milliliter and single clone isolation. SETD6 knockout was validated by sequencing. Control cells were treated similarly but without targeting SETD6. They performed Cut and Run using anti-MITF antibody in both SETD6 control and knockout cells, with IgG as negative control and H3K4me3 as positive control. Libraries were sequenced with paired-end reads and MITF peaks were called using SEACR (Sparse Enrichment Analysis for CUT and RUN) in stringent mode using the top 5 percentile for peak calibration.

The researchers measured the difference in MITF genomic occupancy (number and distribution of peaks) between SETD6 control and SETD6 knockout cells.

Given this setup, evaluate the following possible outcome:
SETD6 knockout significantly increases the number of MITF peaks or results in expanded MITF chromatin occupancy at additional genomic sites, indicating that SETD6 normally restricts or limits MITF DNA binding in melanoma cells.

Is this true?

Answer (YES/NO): NO